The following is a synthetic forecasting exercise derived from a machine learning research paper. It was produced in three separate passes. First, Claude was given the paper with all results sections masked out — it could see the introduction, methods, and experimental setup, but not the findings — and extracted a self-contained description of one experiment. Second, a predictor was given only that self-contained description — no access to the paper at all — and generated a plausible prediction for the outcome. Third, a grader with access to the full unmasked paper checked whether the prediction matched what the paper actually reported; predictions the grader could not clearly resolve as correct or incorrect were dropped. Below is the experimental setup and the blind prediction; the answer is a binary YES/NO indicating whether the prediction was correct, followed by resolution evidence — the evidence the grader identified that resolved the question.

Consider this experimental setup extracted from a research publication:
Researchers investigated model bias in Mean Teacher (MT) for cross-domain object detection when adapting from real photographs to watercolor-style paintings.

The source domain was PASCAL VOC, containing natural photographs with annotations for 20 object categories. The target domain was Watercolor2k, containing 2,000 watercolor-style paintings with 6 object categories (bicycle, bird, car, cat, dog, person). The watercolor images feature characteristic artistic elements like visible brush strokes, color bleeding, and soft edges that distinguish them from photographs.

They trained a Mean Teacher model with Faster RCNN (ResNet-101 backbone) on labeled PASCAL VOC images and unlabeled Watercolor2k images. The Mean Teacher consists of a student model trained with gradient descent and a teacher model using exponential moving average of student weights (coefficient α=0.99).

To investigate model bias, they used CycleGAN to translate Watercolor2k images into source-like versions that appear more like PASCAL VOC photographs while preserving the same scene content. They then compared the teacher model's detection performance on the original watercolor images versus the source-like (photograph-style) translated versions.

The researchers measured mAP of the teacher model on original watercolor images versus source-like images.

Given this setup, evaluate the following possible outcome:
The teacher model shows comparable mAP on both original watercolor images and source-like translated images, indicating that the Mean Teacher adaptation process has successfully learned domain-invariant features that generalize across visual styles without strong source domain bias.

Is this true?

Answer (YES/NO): NO